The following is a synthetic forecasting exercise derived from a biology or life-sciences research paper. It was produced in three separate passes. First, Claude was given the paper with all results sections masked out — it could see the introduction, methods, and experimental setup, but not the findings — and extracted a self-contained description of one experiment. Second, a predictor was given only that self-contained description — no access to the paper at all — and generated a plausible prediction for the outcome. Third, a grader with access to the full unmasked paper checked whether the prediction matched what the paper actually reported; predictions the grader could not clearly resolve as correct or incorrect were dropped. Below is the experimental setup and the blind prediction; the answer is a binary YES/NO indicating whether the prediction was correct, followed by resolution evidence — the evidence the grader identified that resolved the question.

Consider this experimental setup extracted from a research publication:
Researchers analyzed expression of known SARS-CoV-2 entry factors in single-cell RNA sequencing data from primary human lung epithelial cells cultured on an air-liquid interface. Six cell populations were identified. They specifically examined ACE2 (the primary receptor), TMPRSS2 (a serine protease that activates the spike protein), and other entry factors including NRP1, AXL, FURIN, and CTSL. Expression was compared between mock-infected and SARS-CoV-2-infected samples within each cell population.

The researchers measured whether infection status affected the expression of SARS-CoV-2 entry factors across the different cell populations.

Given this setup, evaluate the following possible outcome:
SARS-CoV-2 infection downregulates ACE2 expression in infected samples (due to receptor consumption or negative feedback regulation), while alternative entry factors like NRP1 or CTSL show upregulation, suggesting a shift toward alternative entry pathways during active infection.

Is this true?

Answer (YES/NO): NO